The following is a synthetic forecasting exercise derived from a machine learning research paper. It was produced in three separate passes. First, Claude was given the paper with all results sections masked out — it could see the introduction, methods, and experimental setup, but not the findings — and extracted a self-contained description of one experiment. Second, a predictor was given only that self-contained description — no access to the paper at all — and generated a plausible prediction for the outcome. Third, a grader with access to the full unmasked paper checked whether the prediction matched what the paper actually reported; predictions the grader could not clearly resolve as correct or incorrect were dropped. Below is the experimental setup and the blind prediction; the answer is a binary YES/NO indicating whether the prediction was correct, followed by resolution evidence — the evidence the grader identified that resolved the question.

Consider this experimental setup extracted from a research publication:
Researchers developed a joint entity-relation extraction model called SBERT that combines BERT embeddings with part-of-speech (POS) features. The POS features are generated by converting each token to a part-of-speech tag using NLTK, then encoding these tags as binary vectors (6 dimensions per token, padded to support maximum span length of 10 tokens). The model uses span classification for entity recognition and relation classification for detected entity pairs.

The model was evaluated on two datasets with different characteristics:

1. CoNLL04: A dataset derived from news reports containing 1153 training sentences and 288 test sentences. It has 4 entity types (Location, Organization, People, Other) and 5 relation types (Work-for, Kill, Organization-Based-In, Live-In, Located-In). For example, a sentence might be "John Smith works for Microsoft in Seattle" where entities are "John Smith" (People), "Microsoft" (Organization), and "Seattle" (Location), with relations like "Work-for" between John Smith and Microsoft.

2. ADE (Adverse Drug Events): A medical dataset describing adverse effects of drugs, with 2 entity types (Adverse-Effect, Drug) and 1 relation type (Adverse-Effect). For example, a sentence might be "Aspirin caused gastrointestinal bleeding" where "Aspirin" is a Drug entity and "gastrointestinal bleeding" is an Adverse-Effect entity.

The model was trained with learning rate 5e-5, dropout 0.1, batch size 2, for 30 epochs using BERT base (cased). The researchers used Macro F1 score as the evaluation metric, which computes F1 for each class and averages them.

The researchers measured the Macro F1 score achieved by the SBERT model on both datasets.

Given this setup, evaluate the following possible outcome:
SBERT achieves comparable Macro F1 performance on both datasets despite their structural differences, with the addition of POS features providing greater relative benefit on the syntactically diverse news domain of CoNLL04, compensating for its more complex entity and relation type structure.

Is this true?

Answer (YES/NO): NO